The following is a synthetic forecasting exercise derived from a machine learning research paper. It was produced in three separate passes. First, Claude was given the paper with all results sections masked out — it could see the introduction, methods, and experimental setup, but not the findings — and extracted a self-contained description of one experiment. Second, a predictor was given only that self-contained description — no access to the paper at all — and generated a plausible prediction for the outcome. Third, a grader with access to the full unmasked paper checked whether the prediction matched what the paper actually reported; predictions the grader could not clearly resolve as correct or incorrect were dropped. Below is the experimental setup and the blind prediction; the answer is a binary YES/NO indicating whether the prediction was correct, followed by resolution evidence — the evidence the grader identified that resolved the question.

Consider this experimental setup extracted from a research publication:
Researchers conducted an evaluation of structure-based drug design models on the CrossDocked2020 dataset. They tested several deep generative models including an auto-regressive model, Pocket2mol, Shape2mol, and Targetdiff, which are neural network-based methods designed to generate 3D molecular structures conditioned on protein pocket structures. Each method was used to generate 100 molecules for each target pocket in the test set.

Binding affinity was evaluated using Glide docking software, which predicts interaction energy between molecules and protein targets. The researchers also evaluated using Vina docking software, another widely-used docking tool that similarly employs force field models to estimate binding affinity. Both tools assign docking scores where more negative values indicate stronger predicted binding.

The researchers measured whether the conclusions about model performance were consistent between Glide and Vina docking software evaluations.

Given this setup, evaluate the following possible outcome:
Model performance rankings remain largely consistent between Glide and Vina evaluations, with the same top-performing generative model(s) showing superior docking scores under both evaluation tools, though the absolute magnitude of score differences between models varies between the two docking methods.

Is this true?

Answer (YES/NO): NO